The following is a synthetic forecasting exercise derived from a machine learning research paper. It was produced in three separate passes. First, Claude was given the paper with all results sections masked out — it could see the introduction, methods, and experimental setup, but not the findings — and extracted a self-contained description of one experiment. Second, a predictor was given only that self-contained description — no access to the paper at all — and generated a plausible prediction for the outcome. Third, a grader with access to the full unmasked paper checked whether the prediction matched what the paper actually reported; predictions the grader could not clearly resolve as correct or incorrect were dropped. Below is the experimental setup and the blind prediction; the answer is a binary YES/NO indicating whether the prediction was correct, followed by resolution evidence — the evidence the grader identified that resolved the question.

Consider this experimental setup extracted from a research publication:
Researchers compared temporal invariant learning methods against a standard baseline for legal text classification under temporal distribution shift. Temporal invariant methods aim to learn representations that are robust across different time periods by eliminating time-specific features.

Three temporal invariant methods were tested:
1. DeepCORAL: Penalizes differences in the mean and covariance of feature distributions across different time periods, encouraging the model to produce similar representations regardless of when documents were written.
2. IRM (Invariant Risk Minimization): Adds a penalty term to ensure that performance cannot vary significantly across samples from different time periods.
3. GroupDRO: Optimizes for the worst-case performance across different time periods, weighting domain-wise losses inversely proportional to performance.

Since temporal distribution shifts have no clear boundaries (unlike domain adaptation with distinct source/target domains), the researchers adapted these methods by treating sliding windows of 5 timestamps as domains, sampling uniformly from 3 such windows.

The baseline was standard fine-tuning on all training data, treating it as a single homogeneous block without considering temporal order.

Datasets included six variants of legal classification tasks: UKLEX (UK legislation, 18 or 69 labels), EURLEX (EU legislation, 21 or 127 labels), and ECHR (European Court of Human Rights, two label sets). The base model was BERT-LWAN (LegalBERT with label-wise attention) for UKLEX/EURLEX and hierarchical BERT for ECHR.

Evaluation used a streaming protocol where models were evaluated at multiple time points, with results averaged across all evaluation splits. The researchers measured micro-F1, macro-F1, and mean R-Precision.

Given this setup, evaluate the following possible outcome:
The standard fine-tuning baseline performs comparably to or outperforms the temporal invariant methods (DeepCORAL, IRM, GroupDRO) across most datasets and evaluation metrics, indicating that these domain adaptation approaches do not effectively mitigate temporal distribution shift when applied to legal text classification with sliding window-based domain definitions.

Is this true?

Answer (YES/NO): YES